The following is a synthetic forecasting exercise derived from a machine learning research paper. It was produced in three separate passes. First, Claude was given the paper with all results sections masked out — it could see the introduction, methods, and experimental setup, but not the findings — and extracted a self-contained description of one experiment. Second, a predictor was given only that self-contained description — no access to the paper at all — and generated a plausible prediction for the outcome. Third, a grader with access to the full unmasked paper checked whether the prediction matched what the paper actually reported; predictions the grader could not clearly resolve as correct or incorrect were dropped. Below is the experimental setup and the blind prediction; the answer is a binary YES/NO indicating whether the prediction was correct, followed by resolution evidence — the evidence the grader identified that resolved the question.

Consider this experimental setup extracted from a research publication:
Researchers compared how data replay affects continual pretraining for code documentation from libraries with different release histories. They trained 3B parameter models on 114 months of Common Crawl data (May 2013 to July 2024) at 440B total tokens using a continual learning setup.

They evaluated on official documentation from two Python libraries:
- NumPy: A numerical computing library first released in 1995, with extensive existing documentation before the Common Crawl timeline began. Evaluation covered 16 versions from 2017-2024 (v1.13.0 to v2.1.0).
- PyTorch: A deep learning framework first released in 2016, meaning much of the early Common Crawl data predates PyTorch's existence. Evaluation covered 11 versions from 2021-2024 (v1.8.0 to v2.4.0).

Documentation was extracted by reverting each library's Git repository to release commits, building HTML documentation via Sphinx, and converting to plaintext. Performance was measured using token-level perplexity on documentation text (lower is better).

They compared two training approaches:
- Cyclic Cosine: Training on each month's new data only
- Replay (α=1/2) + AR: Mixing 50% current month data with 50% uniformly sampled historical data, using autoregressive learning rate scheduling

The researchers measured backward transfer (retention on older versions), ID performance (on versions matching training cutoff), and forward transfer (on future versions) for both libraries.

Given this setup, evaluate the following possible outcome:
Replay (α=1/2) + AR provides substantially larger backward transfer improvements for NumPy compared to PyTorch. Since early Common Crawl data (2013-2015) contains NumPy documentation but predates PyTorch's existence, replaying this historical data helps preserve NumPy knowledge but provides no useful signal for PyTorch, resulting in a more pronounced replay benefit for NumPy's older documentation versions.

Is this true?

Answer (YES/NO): YES